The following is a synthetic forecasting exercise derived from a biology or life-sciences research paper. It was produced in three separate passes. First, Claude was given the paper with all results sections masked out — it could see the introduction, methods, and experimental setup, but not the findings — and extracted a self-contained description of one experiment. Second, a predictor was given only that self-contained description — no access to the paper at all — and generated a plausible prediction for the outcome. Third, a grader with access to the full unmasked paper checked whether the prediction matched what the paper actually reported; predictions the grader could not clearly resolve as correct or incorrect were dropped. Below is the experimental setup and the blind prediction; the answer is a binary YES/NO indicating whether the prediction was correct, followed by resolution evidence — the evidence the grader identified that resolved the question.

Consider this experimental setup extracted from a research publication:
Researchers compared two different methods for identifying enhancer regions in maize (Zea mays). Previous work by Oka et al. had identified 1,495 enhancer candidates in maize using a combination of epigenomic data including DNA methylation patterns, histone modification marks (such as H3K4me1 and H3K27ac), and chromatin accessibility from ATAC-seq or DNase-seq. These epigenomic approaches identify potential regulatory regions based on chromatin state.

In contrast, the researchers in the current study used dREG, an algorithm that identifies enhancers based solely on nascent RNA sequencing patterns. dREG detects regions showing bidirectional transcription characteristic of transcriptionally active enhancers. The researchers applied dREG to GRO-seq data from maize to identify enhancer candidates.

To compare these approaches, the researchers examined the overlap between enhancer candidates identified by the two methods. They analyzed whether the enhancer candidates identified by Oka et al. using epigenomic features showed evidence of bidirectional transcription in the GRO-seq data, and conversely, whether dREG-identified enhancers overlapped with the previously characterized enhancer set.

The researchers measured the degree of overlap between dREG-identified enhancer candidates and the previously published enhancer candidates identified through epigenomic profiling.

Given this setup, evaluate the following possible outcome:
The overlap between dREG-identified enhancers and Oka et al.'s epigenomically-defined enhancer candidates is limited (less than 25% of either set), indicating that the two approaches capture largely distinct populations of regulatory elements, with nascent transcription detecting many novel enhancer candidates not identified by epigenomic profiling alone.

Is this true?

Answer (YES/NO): NO